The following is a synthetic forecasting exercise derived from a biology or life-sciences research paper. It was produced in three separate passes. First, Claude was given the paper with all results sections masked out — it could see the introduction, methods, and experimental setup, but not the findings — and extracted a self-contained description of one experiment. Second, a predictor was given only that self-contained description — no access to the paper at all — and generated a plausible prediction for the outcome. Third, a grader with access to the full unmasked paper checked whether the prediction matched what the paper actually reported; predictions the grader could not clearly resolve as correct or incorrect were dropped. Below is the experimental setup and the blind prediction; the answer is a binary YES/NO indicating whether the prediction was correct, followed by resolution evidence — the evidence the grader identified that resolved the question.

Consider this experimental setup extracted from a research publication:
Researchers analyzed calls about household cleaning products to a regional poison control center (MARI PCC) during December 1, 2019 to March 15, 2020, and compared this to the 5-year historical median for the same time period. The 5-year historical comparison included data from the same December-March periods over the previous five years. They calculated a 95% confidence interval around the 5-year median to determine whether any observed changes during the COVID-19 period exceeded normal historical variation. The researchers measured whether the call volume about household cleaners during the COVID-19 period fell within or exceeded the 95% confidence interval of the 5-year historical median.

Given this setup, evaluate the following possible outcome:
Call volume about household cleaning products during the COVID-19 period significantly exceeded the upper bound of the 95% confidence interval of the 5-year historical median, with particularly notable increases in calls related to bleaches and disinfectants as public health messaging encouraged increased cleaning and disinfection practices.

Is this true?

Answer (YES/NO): NO